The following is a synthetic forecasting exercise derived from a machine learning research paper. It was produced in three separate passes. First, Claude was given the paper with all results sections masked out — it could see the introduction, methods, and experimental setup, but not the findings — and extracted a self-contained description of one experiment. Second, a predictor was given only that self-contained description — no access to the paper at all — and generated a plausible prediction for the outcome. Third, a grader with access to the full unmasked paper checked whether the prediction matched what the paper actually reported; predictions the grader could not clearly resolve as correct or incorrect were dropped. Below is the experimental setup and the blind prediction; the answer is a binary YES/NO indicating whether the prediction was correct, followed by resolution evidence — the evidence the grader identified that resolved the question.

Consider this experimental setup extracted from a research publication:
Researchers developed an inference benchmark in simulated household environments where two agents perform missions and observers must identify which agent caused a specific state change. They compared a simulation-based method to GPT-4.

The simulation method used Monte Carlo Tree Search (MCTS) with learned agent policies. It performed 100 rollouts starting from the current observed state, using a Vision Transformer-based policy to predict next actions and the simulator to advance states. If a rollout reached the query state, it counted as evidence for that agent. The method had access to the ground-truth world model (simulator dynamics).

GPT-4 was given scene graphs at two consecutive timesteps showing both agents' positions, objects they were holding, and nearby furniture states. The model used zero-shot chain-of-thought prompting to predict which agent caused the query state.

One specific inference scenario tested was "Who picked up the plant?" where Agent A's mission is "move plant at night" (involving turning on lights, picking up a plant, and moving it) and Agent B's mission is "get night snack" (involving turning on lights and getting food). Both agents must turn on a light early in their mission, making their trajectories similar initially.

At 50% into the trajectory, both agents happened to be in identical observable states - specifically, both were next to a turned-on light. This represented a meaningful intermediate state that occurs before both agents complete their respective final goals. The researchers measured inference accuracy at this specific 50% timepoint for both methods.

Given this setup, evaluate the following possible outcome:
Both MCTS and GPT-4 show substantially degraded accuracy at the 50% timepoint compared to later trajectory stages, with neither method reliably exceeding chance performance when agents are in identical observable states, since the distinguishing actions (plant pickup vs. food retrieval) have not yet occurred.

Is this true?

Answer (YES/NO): NO